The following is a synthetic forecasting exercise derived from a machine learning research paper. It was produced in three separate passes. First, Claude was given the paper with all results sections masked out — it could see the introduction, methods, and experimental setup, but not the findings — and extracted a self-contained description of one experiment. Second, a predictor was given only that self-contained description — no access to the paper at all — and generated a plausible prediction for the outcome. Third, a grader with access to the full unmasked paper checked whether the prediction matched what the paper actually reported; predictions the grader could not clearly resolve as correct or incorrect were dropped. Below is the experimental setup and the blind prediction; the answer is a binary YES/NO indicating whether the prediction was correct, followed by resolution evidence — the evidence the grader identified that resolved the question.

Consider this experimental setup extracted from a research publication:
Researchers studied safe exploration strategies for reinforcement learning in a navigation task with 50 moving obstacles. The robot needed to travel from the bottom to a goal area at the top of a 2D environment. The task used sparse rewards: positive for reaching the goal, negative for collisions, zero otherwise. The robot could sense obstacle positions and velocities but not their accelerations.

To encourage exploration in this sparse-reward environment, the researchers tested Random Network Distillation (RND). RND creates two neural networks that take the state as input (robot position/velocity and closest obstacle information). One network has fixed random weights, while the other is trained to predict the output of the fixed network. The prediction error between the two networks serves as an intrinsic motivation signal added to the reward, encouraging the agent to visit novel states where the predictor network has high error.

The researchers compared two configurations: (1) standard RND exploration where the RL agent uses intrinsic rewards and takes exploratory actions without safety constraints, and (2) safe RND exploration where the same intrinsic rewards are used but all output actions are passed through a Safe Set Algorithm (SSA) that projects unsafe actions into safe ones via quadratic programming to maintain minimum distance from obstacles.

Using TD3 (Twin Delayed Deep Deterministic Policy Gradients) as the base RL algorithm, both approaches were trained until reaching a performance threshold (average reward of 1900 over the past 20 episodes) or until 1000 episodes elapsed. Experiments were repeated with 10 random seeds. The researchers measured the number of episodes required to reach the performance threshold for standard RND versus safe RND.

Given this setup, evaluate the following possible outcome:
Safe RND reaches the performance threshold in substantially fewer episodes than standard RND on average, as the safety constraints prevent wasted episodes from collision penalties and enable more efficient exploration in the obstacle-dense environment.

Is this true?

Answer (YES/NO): YES